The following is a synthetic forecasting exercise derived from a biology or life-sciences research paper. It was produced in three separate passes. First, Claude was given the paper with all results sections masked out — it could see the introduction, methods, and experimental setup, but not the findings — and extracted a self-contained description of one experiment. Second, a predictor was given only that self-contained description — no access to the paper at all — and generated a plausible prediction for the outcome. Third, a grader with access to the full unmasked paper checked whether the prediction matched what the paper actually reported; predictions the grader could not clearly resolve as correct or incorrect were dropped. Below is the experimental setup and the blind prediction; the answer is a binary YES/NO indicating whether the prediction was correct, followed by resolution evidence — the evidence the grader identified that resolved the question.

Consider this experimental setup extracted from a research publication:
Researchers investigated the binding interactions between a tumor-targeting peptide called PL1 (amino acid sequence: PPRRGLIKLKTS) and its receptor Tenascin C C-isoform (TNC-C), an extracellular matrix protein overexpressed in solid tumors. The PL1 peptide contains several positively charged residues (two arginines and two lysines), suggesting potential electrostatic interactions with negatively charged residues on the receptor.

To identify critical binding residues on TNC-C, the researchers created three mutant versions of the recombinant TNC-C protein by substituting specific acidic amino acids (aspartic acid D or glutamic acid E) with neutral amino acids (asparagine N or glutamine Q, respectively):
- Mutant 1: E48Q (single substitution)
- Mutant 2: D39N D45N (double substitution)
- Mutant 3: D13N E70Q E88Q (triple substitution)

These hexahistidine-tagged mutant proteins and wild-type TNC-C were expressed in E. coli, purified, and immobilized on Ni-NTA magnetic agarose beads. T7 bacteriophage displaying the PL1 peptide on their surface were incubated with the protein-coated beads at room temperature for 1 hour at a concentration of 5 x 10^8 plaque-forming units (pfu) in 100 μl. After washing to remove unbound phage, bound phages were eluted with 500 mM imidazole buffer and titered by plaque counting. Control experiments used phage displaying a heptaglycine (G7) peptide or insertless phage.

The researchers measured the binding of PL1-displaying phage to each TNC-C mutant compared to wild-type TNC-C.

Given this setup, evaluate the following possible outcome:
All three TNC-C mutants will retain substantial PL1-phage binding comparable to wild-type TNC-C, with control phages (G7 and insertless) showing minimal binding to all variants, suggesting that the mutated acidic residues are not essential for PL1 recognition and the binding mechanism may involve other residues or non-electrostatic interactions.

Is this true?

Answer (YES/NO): NO